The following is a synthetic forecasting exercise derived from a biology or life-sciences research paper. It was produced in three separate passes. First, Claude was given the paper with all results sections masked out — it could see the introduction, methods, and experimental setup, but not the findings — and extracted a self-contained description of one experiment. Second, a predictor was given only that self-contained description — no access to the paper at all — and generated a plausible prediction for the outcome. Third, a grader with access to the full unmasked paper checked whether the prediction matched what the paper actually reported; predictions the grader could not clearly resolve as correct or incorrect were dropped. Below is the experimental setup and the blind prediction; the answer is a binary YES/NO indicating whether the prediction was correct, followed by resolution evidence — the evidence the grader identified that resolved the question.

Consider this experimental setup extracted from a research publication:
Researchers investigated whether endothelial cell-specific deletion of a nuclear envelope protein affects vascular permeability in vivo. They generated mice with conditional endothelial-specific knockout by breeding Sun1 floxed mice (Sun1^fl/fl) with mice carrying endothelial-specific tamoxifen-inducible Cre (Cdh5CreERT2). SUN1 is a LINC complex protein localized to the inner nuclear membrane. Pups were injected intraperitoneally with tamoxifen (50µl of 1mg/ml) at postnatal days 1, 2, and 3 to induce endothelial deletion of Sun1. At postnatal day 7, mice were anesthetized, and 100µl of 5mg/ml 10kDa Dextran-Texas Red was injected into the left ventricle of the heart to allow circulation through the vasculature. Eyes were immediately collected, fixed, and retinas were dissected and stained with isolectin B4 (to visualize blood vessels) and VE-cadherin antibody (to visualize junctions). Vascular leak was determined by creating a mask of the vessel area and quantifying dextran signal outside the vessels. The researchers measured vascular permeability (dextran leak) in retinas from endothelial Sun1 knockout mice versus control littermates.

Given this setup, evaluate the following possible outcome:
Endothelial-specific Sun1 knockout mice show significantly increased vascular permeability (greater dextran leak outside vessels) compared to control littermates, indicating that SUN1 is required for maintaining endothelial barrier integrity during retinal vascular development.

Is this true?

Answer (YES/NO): YES